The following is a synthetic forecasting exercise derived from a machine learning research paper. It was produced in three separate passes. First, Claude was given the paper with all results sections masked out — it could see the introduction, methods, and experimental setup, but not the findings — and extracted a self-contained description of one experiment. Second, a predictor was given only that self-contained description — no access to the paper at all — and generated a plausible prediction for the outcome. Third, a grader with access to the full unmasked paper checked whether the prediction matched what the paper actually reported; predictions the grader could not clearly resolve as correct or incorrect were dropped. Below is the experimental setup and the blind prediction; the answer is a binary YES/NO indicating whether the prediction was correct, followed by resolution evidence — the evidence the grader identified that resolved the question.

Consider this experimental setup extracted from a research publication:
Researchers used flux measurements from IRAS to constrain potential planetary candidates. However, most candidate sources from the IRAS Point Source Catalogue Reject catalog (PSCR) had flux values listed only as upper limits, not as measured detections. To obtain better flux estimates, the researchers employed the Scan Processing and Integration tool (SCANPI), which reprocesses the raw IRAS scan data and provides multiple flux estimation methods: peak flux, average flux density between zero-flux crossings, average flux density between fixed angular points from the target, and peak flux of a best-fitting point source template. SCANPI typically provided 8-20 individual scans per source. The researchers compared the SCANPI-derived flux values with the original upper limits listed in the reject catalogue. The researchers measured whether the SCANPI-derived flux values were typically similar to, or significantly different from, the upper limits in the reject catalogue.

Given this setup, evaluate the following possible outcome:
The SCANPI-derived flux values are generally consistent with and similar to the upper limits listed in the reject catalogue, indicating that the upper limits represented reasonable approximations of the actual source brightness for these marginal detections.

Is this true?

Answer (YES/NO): NO